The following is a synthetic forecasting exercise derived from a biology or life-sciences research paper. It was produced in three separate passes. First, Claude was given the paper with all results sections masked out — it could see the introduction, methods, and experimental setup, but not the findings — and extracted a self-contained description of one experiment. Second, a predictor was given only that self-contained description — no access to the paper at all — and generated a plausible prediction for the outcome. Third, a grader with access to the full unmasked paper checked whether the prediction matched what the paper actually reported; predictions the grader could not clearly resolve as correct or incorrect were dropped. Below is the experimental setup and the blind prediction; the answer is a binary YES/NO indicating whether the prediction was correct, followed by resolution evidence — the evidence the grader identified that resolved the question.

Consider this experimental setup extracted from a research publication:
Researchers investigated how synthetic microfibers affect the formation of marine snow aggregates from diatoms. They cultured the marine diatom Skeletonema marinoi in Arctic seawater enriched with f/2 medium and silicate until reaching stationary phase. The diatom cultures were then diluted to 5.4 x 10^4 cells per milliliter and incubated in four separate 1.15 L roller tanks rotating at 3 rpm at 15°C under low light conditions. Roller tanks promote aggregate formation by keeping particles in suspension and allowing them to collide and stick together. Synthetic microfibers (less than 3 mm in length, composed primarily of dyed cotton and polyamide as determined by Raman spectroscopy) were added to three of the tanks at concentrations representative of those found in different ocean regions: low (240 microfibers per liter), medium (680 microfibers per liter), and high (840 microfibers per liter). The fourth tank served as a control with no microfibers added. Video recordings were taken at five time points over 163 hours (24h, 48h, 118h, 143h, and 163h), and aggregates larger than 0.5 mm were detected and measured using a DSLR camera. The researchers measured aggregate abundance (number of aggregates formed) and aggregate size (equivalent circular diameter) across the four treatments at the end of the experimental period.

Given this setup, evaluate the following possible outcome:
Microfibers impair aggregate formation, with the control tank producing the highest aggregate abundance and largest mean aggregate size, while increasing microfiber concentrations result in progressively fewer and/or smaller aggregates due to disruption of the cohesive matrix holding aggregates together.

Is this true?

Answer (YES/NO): NO